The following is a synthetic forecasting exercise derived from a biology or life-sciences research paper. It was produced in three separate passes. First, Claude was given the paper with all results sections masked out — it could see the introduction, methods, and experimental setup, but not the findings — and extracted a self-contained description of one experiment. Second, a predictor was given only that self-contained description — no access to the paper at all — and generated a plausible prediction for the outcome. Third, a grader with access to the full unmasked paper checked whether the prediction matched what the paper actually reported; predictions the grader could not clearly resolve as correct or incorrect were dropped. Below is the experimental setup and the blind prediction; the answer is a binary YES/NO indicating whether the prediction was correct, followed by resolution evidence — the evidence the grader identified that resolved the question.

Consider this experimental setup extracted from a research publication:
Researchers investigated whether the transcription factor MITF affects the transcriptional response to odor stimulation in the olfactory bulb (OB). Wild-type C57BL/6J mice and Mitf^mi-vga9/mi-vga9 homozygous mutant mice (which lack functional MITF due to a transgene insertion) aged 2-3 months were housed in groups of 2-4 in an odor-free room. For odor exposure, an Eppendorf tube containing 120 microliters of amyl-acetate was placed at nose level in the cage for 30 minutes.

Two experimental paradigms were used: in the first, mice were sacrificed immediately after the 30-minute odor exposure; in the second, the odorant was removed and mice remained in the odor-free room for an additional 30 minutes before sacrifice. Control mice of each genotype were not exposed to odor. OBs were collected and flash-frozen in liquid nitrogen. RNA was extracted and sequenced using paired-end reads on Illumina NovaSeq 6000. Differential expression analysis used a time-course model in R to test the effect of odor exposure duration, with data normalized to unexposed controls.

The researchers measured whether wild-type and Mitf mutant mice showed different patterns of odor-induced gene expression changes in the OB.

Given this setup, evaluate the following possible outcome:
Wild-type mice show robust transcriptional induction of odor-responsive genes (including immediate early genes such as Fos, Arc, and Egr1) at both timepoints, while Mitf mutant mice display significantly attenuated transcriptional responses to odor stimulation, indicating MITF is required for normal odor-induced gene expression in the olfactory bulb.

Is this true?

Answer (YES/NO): NO